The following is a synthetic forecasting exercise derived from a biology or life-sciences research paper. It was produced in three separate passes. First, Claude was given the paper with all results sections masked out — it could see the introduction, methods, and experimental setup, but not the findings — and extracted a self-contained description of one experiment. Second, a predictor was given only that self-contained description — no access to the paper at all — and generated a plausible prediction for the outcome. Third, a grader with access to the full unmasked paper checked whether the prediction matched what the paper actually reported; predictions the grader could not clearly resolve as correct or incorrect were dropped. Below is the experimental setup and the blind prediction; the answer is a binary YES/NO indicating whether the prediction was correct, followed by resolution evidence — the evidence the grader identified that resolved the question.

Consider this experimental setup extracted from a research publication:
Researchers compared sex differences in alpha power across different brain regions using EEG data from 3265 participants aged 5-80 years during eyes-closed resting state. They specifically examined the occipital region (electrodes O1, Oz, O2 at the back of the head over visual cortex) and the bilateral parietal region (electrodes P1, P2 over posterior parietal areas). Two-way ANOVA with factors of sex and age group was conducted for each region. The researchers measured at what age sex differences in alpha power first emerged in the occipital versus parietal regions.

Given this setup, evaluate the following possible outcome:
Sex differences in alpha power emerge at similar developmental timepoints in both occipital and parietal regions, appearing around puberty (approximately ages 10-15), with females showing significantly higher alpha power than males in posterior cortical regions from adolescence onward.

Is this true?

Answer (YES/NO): NO